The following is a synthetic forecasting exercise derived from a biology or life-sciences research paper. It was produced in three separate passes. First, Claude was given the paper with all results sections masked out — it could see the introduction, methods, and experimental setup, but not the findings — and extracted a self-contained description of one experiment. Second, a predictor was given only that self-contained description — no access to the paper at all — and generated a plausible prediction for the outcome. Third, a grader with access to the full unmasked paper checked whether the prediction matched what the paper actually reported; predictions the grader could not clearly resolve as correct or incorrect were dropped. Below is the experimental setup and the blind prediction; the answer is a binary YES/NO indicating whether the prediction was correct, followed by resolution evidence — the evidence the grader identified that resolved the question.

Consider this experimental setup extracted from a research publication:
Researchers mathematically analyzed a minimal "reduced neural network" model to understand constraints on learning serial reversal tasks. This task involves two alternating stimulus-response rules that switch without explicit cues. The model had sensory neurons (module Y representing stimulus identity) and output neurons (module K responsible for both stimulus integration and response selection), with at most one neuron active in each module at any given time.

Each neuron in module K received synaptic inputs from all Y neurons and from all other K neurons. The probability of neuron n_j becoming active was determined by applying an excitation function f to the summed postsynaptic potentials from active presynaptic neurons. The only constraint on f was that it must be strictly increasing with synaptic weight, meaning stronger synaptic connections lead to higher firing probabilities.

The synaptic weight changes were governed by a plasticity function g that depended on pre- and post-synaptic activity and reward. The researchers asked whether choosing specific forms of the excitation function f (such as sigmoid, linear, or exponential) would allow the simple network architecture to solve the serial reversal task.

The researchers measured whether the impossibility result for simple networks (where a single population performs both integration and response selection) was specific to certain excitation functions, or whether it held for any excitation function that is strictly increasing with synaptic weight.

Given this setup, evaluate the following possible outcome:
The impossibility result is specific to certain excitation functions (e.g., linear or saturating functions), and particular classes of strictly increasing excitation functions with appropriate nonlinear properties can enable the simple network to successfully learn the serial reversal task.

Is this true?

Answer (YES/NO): NO